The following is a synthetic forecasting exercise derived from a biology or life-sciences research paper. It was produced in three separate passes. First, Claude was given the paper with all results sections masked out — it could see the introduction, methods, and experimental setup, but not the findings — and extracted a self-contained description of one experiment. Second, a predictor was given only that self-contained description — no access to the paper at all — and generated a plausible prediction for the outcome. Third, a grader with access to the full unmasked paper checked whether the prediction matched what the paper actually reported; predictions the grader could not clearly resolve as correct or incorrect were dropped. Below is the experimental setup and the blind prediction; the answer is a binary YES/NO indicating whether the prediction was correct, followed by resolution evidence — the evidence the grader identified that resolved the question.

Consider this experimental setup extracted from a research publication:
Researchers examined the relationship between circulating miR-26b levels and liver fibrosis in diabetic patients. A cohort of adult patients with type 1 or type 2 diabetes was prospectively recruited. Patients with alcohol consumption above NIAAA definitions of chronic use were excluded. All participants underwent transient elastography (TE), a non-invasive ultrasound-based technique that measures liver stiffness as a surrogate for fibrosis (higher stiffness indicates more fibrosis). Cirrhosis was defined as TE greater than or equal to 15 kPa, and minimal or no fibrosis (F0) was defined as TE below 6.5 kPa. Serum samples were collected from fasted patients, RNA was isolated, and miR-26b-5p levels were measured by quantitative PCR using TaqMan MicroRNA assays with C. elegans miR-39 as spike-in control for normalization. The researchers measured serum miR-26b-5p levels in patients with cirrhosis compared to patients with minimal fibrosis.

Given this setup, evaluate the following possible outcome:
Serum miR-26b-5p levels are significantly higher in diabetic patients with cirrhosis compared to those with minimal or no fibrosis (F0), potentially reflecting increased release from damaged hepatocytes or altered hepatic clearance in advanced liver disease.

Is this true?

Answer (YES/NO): YES